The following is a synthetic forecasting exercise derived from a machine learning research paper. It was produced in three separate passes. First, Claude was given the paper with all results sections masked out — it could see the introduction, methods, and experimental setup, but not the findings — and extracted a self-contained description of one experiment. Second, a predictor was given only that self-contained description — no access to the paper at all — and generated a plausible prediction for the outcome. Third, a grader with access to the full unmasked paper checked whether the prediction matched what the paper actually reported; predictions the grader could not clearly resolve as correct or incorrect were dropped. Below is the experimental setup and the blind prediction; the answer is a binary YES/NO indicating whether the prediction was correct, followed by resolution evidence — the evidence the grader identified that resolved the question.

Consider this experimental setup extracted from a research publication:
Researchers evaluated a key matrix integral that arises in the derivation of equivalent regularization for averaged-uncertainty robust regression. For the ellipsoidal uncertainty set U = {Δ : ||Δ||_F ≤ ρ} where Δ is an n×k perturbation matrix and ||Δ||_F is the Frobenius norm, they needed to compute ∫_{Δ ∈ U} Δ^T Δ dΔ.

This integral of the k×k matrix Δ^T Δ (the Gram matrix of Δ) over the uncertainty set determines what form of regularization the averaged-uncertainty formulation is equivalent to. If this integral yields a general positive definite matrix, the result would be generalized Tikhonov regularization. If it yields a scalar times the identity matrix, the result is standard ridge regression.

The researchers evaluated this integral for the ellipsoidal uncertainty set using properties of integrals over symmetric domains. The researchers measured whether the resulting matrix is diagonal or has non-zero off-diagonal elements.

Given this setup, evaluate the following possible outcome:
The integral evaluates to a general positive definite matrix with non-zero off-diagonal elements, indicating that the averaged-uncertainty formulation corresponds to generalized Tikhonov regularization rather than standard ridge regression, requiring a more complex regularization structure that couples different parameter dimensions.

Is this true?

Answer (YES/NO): NO